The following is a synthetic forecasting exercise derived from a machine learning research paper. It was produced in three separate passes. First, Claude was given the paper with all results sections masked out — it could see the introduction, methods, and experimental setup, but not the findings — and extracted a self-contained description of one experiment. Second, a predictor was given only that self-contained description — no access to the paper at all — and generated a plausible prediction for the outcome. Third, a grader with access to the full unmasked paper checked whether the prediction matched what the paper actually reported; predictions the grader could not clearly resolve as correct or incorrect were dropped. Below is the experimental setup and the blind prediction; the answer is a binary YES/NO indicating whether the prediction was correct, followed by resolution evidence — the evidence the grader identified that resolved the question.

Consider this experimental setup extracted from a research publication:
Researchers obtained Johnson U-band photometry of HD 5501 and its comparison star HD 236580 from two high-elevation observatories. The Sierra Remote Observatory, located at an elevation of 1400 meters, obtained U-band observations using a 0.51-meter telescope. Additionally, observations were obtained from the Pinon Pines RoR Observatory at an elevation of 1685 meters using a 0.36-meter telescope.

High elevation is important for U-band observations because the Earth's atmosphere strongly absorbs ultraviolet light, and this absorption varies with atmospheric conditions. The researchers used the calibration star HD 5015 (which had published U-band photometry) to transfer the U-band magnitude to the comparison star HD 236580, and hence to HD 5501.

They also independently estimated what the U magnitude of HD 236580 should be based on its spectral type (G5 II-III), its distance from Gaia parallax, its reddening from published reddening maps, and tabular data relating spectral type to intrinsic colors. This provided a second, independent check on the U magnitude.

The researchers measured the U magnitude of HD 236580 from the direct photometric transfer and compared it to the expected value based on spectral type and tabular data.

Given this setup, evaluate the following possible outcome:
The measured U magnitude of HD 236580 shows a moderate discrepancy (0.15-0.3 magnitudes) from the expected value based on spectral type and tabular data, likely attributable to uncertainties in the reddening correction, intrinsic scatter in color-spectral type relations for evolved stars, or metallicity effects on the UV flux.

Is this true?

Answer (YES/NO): NO